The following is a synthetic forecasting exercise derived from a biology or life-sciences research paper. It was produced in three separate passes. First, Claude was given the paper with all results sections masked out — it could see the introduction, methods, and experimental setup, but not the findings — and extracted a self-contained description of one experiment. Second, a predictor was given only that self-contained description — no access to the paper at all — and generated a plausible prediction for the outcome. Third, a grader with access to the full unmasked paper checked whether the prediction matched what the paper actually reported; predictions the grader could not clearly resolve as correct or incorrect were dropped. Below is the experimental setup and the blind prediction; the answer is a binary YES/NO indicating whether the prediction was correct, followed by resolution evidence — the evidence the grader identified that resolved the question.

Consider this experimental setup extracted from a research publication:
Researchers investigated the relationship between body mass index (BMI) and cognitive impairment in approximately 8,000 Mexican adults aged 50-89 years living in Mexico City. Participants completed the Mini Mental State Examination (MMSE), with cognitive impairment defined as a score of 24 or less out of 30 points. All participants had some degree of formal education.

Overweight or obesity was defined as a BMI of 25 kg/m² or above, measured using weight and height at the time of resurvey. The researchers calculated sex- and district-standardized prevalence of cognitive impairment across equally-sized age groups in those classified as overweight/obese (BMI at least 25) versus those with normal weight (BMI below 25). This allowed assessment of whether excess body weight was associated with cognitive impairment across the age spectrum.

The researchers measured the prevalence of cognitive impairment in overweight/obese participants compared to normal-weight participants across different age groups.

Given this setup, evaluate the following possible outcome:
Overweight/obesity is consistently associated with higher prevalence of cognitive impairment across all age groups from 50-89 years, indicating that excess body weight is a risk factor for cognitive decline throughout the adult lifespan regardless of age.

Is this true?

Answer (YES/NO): NO